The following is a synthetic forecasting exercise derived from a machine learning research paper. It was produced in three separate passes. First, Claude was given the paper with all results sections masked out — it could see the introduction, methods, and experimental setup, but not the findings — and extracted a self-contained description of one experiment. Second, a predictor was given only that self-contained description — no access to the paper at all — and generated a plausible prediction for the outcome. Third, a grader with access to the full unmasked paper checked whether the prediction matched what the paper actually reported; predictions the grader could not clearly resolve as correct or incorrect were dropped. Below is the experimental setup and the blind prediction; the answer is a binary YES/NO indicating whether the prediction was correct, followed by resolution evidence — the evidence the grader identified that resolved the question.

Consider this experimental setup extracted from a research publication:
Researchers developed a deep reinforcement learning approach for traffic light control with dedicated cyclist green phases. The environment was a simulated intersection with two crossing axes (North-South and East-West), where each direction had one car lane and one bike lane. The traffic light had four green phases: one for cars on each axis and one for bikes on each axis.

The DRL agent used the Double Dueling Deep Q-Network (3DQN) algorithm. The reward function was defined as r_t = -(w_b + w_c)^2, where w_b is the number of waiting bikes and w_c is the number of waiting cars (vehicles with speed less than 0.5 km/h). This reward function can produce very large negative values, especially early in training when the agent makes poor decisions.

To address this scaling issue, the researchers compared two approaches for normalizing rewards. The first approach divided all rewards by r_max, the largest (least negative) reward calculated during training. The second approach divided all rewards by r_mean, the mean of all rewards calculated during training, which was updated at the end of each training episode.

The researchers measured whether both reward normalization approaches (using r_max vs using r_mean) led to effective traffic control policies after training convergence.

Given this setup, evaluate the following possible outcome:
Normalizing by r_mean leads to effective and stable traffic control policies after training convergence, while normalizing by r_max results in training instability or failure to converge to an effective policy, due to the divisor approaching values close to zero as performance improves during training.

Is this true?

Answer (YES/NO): NO